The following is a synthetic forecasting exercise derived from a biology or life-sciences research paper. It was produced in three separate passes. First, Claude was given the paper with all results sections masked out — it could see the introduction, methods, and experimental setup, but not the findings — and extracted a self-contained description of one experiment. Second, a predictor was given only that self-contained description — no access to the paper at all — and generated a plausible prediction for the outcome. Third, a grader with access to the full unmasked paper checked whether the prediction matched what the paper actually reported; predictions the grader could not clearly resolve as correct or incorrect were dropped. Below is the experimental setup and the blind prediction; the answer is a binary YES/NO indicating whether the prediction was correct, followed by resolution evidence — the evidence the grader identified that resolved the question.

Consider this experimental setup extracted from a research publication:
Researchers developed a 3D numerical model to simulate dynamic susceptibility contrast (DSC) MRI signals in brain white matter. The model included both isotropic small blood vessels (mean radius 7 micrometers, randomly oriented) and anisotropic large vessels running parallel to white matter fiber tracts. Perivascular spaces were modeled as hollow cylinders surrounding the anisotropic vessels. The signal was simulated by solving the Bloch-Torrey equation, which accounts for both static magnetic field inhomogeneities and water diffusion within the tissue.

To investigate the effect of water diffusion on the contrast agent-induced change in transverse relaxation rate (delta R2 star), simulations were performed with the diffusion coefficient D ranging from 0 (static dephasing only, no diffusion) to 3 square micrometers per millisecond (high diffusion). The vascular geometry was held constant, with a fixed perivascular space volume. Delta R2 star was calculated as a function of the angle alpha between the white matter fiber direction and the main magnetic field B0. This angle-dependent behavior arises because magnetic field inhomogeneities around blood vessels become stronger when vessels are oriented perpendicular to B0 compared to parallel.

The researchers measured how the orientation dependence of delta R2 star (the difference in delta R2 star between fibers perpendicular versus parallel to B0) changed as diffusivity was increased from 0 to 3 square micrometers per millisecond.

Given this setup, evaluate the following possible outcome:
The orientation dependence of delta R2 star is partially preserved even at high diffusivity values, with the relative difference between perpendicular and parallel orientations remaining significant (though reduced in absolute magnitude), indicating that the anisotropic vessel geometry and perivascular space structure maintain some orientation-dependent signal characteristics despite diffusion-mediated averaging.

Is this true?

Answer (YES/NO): NO